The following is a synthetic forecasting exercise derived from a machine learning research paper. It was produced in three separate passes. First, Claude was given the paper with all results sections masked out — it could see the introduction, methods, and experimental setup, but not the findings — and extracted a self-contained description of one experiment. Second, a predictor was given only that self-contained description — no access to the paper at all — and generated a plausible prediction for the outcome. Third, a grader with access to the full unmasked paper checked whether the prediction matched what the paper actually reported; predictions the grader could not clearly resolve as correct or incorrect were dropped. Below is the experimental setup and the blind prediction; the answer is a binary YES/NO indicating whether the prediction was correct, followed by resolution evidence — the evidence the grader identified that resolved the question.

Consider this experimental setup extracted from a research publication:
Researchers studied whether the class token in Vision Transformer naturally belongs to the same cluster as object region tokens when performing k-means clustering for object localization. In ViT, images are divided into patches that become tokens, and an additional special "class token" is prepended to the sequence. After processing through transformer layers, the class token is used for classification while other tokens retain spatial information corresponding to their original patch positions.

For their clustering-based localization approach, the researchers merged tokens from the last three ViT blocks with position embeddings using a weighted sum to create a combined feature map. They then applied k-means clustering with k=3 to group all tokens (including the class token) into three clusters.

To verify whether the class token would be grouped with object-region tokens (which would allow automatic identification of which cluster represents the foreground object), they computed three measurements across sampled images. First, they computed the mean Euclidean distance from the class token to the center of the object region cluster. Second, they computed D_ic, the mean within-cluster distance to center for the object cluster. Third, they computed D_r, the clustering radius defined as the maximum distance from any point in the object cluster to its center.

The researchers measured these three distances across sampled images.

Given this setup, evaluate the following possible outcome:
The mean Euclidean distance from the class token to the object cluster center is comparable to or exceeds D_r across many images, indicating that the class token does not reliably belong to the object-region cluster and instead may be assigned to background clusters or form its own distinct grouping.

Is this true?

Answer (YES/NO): NO